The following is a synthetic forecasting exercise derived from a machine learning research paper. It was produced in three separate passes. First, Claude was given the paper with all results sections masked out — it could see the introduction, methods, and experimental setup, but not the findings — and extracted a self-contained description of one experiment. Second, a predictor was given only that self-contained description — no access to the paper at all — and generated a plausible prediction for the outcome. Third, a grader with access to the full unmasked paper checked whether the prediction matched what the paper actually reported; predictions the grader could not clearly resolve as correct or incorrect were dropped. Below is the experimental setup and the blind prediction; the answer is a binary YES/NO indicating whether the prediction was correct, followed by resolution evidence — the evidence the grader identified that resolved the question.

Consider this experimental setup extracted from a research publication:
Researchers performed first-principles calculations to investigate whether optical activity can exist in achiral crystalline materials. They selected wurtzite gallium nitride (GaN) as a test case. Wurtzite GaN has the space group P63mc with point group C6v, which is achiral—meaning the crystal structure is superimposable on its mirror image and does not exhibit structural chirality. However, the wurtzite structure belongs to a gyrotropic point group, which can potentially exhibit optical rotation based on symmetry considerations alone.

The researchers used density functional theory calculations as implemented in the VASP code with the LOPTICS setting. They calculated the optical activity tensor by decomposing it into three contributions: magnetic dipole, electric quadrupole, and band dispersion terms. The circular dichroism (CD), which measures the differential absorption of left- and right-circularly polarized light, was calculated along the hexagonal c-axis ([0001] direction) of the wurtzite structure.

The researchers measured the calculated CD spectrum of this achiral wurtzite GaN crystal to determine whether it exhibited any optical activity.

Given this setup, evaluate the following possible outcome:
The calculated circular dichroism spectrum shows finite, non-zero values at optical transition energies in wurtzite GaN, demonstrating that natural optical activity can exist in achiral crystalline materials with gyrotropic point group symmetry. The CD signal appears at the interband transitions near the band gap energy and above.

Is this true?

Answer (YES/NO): YES